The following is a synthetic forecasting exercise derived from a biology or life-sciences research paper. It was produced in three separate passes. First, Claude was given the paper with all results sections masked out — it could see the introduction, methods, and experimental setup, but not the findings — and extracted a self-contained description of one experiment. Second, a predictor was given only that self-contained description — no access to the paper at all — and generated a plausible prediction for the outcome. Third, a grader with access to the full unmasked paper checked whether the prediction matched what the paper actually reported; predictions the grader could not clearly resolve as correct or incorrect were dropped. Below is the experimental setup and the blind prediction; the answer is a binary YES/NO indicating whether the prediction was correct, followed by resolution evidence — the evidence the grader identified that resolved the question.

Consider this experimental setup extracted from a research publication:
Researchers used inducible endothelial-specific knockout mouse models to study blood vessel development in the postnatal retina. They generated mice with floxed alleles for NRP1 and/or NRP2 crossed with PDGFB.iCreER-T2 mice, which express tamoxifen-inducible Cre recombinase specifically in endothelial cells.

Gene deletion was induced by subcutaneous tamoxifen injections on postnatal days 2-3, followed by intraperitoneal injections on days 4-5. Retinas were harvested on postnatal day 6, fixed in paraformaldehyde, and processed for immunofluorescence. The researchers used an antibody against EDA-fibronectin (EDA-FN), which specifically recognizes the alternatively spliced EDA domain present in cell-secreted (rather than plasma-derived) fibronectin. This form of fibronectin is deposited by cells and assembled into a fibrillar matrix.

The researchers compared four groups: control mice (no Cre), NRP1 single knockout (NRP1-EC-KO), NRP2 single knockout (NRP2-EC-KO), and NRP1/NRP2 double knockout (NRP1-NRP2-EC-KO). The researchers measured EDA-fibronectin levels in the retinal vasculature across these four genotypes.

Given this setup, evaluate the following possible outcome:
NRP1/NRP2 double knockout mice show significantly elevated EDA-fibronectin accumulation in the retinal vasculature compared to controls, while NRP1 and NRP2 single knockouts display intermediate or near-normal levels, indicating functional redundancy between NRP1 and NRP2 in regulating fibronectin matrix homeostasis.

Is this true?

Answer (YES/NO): NO